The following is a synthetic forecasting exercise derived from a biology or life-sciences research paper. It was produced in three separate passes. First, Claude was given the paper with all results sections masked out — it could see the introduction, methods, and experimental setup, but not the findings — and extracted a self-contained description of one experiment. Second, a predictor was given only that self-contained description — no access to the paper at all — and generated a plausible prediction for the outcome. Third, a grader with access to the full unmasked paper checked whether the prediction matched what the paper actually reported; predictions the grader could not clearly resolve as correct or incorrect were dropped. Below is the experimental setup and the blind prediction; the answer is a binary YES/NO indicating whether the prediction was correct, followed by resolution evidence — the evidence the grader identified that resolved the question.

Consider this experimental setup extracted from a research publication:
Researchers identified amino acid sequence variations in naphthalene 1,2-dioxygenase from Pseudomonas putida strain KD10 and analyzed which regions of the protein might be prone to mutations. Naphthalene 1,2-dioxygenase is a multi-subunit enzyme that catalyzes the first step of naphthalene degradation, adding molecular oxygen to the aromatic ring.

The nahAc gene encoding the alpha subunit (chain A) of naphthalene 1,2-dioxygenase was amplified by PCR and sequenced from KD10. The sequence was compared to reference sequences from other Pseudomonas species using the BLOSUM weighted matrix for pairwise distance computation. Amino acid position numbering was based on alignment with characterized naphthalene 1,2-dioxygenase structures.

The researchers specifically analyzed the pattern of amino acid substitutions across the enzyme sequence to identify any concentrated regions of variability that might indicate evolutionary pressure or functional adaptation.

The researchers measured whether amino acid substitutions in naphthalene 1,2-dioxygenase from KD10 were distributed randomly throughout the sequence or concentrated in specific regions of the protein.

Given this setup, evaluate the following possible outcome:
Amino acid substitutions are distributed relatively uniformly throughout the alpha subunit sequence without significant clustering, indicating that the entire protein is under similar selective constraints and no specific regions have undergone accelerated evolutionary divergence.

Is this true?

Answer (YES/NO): NO